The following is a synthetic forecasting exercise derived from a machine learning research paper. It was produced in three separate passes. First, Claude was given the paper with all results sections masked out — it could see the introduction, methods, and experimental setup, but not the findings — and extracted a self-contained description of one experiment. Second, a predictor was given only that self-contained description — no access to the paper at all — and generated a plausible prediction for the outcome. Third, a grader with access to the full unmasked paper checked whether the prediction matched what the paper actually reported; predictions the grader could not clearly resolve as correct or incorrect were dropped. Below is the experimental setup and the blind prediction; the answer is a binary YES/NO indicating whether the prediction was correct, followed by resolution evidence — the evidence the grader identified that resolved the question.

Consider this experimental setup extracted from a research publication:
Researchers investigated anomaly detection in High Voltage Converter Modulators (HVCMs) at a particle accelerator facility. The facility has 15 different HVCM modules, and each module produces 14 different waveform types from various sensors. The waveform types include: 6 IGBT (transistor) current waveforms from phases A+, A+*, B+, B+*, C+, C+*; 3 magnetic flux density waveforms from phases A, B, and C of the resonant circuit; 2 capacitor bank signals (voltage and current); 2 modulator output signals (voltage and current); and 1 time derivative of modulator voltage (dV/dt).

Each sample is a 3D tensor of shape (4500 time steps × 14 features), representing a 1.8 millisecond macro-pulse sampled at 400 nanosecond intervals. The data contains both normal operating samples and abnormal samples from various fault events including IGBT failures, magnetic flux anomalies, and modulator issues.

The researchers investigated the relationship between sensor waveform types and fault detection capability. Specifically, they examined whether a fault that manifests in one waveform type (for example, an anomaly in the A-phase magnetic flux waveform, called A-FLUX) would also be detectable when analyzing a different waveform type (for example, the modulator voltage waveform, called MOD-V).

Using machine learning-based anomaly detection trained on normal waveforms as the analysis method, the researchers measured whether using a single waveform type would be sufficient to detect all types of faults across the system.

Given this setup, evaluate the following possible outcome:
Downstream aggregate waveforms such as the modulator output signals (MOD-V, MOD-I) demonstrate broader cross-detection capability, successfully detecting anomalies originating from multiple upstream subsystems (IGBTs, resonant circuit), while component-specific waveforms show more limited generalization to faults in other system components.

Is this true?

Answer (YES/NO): YES